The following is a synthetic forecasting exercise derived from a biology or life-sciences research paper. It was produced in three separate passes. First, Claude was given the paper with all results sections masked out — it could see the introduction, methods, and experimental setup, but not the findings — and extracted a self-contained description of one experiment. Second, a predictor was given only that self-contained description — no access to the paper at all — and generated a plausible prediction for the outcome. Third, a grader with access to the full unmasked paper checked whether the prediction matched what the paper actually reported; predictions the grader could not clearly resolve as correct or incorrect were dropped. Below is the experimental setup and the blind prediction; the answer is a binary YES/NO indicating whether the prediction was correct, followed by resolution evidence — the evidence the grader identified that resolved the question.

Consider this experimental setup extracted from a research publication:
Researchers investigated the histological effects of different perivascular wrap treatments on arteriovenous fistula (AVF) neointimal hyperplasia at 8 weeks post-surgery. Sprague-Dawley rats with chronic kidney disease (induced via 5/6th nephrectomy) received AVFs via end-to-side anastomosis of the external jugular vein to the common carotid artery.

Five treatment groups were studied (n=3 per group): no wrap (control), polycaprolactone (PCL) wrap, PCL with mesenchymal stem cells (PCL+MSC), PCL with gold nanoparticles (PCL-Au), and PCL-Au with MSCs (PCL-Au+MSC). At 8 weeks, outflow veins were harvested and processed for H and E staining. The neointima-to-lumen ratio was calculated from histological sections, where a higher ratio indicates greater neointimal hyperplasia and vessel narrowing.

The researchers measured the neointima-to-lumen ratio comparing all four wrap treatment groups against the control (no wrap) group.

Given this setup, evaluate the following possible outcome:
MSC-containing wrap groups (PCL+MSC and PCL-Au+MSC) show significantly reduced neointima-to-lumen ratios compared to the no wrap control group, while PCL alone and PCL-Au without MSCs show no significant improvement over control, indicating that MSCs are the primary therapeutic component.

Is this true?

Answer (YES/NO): NO